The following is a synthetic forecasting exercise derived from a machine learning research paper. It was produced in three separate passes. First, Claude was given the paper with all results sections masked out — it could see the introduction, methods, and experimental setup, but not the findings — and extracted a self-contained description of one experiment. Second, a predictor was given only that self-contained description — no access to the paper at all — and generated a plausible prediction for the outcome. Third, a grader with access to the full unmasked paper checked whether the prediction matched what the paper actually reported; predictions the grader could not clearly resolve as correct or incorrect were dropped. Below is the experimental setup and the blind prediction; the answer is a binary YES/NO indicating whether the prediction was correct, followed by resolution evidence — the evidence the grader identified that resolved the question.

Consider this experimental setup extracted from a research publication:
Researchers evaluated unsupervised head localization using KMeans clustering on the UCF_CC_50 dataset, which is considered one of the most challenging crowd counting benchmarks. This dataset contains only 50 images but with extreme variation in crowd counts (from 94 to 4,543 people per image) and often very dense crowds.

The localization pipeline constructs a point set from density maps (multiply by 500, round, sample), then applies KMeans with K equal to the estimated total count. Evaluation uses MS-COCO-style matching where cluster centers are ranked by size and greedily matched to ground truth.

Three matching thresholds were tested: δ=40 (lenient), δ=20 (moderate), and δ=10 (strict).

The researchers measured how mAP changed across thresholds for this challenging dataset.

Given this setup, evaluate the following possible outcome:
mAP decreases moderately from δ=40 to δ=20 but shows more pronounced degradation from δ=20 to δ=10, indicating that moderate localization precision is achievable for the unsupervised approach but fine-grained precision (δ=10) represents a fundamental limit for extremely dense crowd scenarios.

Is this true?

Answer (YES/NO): YES